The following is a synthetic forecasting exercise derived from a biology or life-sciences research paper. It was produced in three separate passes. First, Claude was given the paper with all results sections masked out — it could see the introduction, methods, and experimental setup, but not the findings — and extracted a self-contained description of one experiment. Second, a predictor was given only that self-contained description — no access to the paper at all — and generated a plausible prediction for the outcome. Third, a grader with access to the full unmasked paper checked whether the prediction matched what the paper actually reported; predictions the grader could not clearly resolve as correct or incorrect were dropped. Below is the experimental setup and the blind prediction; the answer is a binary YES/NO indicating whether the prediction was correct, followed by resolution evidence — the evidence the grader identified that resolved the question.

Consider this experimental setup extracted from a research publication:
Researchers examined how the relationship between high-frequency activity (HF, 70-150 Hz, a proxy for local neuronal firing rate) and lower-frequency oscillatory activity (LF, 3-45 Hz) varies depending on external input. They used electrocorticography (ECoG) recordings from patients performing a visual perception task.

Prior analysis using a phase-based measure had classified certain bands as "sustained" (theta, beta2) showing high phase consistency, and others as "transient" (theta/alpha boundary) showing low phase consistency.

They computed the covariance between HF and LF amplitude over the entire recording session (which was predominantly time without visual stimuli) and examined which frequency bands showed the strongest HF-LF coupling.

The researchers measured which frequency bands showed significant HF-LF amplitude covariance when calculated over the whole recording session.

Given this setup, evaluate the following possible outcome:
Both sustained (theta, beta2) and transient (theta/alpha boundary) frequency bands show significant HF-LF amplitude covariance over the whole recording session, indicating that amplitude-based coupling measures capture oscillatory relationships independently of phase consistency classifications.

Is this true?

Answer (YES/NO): NO